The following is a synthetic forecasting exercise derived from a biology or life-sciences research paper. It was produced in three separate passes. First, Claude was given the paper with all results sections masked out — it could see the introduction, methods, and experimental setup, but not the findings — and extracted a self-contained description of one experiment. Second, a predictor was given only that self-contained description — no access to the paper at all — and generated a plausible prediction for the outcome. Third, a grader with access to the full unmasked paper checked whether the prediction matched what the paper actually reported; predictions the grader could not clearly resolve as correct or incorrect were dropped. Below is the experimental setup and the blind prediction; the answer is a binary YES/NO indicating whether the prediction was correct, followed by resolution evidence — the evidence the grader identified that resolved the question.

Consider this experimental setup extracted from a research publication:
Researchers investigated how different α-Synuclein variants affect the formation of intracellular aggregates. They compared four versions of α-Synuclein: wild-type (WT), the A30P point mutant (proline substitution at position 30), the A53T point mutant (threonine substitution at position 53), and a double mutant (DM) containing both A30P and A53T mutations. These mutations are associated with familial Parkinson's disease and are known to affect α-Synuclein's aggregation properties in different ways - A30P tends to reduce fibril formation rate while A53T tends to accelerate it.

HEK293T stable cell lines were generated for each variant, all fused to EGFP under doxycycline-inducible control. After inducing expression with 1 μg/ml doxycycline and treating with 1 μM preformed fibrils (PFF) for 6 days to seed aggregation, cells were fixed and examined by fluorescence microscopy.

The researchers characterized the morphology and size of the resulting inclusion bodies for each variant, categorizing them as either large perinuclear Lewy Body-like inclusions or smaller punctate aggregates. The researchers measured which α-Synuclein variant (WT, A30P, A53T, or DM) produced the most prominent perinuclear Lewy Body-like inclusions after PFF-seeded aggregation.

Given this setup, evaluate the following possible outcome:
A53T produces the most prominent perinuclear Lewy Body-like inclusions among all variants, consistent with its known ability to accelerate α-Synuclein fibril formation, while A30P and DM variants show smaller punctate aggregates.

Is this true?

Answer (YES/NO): NO